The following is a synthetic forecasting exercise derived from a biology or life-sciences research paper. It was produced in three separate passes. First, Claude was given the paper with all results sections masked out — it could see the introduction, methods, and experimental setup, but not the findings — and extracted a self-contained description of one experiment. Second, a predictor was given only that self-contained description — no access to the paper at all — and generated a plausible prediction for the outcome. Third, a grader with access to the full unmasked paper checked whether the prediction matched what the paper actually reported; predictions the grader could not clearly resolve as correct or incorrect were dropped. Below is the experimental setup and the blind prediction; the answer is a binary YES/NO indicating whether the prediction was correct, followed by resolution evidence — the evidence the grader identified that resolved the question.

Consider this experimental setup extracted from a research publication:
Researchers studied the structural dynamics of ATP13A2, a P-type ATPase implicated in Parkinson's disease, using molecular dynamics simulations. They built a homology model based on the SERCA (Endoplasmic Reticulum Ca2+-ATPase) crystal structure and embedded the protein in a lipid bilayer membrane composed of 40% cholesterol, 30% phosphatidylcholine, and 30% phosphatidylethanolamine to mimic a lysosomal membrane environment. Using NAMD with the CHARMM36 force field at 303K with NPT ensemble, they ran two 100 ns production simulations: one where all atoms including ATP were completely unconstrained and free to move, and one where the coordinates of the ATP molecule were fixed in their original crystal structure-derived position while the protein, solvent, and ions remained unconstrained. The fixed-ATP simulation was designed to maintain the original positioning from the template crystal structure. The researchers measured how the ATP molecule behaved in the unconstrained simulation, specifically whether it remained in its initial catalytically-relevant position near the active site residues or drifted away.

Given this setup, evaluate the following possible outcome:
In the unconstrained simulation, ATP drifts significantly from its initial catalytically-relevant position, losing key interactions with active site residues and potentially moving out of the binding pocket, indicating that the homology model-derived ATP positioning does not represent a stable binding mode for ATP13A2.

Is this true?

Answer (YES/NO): NO